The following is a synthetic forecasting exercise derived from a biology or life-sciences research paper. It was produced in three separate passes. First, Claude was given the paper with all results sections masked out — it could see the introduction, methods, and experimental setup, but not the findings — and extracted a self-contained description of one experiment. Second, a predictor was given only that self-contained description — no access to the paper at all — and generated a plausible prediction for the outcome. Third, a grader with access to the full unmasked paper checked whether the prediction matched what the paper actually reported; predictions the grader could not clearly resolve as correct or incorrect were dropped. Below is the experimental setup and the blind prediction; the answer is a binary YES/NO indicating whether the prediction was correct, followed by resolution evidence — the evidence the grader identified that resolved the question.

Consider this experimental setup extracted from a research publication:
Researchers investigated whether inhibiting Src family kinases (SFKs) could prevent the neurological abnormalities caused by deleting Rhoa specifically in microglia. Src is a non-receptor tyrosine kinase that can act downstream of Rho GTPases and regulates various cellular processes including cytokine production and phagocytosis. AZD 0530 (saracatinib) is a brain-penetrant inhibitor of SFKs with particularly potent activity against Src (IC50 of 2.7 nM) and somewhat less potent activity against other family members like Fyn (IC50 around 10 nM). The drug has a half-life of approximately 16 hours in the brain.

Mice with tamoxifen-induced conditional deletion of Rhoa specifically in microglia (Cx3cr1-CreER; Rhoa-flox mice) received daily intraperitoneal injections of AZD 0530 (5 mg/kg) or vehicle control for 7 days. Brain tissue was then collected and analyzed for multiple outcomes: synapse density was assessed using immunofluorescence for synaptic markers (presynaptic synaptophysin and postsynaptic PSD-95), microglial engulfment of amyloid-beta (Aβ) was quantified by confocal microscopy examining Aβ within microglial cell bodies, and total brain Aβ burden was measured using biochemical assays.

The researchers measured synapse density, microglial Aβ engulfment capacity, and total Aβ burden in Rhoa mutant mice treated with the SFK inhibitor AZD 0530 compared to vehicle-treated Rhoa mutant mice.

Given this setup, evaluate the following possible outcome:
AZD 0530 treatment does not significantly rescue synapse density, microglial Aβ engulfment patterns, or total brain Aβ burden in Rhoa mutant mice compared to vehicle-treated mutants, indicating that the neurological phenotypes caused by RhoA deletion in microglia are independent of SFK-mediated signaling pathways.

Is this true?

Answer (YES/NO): NO